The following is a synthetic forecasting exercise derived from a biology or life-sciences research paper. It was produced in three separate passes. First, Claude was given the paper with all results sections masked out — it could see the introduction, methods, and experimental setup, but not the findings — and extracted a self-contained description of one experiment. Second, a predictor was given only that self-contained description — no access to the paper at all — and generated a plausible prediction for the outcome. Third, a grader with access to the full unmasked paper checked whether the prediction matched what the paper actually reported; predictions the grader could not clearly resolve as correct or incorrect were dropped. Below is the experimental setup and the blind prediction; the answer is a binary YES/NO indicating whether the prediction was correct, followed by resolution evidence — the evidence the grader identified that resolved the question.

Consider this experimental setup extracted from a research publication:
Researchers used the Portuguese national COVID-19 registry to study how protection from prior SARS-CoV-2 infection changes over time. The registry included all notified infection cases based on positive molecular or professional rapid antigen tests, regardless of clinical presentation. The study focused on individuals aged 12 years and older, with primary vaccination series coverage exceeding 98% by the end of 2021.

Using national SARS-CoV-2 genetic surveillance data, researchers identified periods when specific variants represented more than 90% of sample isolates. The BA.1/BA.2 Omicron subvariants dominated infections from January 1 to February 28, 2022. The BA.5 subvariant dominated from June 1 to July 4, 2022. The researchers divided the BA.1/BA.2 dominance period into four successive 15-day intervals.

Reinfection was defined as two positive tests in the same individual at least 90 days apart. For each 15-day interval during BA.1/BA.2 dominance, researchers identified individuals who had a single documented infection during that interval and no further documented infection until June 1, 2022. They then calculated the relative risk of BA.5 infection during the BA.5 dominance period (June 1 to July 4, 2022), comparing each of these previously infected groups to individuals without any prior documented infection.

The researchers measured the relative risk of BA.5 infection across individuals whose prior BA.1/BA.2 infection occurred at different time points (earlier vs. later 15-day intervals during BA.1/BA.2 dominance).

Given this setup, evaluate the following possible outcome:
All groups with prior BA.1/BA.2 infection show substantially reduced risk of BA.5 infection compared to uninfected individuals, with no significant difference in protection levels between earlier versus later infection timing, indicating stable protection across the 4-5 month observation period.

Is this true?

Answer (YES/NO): NO